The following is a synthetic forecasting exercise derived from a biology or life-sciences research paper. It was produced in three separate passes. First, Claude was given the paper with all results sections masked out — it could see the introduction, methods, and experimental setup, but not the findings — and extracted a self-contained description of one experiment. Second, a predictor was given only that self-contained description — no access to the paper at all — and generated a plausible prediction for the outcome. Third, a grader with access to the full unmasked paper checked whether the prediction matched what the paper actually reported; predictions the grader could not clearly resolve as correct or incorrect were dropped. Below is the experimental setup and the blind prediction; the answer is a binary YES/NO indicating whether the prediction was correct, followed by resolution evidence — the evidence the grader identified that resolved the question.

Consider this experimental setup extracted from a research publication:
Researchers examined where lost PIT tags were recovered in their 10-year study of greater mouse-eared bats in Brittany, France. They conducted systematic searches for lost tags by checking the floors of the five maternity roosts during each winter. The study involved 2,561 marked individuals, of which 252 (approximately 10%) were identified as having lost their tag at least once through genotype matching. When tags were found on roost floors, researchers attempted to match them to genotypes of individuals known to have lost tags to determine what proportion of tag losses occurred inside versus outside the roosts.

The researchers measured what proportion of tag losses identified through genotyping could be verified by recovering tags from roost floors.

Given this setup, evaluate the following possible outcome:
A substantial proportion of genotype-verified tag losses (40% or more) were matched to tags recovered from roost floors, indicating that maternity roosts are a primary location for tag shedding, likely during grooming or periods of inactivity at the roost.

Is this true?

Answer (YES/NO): YES